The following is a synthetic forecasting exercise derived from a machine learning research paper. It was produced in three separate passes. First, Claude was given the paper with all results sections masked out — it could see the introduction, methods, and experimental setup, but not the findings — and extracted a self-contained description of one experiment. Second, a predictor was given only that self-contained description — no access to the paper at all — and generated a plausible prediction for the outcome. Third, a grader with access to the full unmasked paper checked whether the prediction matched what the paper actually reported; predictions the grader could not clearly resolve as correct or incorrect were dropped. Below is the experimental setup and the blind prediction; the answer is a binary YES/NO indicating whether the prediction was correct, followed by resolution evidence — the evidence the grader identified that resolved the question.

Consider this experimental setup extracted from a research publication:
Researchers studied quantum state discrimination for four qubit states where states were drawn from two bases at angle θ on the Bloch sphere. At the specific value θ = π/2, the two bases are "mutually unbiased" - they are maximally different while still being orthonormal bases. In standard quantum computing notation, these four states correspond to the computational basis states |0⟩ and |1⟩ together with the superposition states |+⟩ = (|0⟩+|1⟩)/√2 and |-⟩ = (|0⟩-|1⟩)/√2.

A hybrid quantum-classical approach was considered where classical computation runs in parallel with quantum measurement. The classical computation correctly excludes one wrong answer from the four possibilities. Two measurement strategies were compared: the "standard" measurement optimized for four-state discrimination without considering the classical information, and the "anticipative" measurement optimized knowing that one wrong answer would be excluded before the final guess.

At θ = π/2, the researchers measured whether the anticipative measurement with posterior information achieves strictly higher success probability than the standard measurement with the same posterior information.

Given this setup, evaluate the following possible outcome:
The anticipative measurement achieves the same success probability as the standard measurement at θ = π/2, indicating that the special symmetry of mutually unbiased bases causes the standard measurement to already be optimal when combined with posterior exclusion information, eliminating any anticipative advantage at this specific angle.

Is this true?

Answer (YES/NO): NO